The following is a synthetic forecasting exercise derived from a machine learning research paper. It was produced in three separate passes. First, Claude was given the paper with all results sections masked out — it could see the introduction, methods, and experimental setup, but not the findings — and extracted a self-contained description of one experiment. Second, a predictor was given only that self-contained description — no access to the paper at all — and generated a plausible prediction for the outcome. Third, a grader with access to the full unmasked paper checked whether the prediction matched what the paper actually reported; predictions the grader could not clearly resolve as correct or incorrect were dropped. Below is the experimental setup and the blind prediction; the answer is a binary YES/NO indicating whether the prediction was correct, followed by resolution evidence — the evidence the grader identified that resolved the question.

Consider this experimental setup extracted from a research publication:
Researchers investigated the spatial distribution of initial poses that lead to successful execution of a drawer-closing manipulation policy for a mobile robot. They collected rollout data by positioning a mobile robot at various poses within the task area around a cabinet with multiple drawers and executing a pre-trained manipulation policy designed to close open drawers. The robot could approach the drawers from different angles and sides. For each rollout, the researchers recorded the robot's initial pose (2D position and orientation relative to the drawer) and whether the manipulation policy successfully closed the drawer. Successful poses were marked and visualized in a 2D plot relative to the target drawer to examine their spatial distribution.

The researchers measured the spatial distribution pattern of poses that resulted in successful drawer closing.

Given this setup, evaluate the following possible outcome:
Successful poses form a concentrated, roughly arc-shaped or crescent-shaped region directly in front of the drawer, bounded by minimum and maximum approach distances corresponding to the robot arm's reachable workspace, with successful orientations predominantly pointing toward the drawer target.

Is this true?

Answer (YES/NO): NO